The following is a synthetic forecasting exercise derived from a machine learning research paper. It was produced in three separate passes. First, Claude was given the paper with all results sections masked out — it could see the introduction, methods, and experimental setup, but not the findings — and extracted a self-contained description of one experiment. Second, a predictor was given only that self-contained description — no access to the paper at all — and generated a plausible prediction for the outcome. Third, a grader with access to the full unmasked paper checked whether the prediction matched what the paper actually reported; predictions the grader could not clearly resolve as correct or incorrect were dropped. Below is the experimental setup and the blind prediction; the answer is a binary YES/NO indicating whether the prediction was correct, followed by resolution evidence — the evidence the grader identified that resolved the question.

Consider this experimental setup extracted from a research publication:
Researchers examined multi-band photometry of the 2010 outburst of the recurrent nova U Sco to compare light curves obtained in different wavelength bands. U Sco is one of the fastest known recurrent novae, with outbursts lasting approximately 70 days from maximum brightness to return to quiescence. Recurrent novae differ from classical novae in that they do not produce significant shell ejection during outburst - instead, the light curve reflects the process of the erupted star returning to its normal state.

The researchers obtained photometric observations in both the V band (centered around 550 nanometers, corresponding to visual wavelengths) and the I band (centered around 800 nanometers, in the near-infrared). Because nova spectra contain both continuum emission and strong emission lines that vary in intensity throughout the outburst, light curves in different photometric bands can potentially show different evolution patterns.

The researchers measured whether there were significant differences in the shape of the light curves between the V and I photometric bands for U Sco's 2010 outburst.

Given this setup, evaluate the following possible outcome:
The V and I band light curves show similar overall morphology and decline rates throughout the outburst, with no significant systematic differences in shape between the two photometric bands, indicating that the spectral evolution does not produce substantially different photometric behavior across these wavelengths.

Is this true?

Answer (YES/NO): YES